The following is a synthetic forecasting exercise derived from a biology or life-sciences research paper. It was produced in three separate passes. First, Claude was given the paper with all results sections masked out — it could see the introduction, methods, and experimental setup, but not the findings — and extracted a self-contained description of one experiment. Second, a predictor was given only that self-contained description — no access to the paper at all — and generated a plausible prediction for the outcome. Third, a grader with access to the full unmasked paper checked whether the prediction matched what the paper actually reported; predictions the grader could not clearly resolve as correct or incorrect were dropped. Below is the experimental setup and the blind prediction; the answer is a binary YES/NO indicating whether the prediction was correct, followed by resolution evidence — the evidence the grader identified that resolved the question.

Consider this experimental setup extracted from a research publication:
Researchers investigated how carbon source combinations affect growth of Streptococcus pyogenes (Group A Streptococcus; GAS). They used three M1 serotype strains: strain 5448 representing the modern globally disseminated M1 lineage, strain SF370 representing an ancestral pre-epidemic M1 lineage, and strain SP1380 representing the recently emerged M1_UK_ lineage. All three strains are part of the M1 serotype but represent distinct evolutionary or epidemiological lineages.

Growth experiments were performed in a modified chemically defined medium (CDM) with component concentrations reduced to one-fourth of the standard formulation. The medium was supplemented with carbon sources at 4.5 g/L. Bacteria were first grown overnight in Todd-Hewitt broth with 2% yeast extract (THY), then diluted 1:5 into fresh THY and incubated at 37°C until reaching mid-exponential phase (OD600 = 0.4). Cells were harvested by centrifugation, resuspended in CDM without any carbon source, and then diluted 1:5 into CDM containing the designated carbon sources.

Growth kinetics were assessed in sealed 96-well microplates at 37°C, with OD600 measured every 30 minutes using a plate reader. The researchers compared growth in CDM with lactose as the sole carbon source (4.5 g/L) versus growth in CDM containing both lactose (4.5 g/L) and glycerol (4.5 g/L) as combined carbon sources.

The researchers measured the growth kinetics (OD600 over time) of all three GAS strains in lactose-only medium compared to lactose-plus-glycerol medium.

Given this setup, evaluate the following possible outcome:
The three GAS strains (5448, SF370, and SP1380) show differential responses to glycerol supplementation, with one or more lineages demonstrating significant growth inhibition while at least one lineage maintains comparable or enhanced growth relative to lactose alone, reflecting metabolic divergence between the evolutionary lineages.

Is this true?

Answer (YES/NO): NO